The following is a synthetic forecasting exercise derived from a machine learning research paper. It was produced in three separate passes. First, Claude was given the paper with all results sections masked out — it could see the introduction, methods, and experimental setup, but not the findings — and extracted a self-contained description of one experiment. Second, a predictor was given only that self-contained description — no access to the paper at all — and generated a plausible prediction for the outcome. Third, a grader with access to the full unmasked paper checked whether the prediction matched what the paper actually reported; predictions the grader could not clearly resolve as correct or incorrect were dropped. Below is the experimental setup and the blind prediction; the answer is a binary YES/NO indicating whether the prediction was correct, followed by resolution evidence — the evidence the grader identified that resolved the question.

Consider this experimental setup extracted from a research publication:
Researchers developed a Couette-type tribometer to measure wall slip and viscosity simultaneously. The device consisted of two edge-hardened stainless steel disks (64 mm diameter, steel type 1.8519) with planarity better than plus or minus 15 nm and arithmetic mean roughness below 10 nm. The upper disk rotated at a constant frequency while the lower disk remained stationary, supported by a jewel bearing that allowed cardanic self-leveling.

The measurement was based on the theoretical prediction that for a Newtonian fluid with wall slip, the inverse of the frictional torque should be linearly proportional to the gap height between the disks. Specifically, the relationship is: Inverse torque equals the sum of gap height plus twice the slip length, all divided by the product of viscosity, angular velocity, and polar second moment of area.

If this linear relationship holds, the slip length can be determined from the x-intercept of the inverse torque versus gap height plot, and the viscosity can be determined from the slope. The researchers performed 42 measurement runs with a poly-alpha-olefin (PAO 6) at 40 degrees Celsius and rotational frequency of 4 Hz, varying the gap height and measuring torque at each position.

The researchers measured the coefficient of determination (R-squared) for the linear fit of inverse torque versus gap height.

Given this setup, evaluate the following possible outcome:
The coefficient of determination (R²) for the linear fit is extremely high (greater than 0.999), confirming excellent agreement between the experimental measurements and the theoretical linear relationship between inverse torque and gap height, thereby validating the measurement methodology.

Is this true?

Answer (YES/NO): YES